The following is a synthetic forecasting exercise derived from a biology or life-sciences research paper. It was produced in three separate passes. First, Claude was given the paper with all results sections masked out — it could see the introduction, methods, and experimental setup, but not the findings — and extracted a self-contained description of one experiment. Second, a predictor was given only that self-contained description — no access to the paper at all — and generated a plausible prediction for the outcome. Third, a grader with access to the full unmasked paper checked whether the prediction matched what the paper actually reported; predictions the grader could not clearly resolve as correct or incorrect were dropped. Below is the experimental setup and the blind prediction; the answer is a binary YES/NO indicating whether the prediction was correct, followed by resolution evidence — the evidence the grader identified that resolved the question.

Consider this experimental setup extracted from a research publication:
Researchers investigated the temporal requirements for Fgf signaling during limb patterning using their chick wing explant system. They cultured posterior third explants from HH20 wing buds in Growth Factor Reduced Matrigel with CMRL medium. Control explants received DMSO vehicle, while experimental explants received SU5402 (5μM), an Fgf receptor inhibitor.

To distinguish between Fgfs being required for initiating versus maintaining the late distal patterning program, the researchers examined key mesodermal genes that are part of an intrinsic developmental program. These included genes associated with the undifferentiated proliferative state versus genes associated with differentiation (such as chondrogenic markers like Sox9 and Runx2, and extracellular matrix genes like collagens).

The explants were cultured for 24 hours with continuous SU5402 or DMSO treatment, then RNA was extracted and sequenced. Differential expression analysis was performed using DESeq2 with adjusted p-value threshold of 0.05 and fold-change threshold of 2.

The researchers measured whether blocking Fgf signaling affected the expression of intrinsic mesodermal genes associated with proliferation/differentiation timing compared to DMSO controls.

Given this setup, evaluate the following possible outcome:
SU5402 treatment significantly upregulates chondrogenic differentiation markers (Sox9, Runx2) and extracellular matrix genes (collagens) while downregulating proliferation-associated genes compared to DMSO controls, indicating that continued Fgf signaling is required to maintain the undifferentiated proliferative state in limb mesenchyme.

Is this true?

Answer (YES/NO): NO